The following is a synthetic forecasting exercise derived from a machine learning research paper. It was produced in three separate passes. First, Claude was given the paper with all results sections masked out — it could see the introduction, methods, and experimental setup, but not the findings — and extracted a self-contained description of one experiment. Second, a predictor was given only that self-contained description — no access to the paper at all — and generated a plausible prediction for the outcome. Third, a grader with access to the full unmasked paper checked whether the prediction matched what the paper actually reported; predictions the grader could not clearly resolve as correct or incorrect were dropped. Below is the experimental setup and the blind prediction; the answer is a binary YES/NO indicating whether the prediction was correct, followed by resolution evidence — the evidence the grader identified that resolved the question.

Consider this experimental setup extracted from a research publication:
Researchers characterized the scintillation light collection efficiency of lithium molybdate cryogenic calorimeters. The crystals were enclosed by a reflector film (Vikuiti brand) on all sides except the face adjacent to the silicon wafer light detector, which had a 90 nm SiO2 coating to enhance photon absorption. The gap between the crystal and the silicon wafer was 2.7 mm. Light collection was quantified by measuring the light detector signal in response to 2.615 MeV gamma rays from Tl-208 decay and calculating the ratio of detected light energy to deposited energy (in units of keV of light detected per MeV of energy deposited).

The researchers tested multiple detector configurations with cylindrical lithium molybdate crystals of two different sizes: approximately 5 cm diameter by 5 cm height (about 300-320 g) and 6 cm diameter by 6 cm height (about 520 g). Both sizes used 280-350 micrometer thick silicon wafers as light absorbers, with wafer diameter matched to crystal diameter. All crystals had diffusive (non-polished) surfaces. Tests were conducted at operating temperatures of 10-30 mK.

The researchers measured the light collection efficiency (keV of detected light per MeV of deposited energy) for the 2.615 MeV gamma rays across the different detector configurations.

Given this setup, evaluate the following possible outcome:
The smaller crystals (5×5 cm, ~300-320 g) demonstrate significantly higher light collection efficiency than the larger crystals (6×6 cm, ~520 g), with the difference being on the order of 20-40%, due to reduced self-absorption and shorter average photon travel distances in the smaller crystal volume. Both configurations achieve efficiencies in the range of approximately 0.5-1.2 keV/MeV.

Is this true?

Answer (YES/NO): NO